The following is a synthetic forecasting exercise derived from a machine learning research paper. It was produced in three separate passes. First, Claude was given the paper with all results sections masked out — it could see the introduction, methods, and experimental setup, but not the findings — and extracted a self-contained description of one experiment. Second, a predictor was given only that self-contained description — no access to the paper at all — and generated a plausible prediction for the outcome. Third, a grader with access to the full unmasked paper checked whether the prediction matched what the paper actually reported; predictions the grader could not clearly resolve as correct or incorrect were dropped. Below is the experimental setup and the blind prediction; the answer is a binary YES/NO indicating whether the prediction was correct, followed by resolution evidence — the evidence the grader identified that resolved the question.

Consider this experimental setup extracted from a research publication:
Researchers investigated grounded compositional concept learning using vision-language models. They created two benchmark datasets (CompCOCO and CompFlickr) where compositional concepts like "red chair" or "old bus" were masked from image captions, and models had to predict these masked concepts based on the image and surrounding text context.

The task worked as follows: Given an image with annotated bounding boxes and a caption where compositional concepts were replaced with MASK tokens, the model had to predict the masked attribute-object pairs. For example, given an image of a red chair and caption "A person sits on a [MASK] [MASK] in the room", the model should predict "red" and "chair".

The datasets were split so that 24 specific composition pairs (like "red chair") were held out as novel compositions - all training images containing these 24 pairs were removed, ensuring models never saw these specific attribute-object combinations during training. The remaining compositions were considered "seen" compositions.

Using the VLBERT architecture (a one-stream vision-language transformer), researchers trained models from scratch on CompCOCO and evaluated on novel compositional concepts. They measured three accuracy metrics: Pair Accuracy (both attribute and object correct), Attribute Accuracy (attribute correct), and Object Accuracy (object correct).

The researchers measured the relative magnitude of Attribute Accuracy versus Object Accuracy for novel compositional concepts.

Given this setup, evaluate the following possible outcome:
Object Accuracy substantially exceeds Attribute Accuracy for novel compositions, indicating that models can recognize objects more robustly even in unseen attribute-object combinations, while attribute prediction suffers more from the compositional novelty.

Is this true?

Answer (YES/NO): YES